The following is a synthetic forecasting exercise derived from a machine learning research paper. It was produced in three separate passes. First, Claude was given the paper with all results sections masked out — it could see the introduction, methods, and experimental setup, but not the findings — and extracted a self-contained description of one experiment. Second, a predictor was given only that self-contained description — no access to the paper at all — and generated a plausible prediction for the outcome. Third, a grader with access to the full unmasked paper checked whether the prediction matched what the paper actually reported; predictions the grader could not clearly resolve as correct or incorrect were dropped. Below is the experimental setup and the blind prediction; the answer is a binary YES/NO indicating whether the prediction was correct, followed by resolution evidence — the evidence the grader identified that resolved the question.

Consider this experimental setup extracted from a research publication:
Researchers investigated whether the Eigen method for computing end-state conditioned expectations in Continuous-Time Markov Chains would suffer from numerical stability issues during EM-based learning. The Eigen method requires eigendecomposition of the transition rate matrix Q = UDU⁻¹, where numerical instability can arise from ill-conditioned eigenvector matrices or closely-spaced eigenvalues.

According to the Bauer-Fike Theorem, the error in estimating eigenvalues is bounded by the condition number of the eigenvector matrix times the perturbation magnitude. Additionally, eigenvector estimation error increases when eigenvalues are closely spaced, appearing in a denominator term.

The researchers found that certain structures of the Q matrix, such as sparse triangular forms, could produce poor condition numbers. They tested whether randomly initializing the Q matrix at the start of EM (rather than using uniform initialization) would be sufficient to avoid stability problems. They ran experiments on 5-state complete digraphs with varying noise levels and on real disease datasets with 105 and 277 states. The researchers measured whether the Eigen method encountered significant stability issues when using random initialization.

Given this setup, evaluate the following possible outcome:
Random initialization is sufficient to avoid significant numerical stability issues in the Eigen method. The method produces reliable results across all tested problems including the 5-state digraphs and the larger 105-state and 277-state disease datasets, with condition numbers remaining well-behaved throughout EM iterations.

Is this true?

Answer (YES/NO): NO